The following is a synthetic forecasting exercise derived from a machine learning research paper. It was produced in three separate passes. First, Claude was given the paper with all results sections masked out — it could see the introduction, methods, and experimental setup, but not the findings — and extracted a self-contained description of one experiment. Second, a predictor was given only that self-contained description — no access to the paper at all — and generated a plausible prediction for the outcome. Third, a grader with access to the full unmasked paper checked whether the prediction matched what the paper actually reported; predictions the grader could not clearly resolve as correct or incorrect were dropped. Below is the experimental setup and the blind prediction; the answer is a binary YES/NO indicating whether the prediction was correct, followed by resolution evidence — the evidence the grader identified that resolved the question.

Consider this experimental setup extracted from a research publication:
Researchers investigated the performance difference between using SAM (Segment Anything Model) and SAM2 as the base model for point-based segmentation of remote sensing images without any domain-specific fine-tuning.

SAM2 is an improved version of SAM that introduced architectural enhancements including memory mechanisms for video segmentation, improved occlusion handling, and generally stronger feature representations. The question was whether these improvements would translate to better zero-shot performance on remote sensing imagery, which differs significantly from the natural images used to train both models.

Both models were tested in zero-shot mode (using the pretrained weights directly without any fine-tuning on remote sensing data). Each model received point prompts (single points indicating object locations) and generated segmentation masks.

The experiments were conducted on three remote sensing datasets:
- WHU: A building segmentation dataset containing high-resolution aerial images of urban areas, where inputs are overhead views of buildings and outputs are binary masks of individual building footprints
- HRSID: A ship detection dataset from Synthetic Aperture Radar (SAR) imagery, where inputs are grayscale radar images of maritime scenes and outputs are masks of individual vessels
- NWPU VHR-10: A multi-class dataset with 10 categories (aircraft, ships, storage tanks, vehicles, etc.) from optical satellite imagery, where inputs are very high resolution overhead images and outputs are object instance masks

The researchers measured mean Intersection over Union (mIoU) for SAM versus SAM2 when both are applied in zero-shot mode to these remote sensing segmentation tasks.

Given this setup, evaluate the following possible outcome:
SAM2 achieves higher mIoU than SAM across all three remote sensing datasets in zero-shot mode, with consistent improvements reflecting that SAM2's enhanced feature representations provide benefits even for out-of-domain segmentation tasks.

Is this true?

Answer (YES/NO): NO